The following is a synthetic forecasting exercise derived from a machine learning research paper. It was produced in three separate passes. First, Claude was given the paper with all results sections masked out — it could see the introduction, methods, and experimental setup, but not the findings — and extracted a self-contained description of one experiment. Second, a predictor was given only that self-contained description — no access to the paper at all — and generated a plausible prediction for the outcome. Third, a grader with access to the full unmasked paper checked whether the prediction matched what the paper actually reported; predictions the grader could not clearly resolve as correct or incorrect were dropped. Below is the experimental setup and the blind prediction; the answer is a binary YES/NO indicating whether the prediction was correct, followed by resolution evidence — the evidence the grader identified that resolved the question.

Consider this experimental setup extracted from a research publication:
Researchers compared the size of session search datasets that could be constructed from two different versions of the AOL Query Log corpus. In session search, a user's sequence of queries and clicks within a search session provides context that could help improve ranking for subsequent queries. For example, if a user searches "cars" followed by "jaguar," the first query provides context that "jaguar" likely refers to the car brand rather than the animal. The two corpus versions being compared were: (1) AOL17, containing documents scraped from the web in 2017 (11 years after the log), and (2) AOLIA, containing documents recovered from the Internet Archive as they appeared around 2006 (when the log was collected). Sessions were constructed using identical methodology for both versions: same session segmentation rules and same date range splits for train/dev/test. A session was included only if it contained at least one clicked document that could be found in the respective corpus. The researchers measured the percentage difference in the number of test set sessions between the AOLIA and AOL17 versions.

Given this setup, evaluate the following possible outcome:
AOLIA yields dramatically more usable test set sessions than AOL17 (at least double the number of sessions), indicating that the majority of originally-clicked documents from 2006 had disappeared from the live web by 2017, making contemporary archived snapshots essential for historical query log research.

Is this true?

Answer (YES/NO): NO